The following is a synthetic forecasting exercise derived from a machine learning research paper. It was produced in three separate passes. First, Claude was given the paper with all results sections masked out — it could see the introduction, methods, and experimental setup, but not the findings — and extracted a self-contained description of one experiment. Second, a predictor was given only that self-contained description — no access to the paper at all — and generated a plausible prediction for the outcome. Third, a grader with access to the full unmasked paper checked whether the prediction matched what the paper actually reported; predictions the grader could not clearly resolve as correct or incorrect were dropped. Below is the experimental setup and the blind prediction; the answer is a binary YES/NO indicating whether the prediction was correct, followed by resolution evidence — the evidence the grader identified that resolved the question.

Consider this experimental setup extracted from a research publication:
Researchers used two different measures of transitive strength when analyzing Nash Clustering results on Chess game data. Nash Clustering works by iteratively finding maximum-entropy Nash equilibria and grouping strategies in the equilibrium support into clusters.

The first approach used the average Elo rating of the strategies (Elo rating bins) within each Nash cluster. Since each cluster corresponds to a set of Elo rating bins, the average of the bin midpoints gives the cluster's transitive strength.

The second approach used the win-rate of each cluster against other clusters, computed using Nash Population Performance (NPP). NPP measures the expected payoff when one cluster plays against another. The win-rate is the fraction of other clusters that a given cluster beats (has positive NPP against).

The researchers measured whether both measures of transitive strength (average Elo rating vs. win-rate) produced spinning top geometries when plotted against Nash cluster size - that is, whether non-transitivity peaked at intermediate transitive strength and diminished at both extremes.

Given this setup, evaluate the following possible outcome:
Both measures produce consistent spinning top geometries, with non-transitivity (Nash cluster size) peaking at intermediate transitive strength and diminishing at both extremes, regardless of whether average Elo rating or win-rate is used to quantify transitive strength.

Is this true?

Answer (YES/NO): YES